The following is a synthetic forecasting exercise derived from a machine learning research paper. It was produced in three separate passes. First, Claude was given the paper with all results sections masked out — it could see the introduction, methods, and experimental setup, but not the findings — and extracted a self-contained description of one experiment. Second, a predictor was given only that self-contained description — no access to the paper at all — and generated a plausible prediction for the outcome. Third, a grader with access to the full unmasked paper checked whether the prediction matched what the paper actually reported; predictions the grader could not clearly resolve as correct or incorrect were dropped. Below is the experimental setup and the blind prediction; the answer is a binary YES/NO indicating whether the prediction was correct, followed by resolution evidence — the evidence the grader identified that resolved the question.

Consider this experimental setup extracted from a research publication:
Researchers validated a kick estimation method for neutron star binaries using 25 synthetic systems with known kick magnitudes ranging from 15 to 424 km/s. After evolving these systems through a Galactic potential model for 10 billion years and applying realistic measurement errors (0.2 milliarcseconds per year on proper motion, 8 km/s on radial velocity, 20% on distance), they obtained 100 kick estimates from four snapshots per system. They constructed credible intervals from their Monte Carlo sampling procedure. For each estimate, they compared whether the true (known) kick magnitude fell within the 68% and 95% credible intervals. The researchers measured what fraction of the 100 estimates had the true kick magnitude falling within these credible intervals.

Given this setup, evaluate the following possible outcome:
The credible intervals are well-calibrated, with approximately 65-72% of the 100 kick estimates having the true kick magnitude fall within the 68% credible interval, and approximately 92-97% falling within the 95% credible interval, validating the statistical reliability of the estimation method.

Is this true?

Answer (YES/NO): NO